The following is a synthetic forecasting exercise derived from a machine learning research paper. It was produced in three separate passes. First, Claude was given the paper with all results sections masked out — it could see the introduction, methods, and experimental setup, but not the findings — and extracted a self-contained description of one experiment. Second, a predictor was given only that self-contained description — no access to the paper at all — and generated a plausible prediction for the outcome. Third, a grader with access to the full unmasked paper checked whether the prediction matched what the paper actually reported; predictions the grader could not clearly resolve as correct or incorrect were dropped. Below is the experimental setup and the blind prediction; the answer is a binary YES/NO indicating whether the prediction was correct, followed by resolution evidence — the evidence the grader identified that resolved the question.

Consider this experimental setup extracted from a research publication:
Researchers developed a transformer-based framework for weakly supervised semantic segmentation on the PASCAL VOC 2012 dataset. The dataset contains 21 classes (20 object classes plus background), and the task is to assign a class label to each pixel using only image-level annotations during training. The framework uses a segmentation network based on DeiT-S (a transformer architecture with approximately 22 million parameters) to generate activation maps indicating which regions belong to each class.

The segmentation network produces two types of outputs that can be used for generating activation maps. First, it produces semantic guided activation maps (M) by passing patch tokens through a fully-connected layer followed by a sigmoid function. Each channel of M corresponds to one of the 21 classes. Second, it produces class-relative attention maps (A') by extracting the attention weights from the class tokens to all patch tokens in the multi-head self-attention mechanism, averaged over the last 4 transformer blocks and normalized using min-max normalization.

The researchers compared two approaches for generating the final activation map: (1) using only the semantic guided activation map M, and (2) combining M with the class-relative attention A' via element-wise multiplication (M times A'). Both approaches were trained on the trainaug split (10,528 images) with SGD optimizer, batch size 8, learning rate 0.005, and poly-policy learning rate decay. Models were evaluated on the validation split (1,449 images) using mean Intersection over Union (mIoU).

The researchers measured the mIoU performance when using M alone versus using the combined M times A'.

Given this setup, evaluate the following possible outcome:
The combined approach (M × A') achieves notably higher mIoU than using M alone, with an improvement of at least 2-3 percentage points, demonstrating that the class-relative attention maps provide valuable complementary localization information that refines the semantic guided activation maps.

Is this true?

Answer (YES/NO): YES